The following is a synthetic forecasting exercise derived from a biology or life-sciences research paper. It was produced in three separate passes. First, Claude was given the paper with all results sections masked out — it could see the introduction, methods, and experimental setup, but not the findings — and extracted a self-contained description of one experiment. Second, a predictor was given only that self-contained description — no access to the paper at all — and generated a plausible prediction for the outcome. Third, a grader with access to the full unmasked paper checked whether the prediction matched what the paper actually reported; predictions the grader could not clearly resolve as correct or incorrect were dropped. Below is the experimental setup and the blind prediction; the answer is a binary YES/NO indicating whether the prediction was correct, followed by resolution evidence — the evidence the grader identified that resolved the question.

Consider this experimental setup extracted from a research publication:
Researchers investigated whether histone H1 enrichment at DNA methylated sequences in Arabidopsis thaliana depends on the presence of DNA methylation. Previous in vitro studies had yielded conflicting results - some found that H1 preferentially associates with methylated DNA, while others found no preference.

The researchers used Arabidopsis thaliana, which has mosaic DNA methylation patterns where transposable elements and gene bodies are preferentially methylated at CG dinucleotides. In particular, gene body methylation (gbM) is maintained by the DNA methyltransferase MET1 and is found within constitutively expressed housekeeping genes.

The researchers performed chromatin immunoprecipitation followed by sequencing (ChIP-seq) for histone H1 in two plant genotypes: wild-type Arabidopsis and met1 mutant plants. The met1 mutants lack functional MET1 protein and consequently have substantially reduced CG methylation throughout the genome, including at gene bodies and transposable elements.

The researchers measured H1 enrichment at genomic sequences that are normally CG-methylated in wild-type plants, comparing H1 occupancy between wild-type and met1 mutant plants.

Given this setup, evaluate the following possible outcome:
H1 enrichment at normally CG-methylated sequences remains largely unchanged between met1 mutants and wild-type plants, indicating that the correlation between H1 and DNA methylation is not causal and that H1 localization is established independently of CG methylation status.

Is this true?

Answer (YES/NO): YES